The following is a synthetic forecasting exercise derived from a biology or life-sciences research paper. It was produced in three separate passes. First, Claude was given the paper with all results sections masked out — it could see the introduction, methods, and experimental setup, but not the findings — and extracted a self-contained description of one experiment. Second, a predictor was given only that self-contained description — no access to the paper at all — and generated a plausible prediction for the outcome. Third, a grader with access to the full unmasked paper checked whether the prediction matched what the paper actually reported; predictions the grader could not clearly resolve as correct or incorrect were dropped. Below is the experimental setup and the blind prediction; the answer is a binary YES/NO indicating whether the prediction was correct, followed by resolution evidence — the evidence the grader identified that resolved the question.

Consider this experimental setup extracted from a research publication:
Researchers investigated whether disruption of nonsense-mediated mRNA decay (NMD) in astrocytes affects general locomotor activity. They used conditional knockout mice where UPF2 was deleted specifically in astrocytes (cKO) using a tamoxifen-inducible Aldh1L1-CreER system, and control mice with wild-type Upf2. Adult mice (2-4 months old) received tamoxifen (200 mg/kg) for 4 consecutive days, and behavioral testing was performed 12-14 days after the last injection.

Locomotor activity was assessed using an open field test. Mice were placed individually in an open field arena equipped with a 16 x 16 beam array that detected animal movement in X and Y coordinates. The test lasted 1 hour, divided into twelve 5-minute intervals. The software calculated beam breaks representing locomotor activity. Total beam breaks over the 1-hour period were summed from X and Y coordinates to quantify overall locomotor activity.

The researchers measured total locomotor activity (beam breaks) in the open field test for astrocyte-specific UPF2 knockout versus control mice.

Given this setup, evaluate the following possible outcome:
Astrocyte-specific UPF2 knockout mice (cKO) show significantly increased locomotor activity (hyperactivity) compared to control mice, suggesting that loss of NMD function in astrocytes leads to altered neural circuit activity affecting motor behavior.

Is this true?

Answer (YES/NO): NO